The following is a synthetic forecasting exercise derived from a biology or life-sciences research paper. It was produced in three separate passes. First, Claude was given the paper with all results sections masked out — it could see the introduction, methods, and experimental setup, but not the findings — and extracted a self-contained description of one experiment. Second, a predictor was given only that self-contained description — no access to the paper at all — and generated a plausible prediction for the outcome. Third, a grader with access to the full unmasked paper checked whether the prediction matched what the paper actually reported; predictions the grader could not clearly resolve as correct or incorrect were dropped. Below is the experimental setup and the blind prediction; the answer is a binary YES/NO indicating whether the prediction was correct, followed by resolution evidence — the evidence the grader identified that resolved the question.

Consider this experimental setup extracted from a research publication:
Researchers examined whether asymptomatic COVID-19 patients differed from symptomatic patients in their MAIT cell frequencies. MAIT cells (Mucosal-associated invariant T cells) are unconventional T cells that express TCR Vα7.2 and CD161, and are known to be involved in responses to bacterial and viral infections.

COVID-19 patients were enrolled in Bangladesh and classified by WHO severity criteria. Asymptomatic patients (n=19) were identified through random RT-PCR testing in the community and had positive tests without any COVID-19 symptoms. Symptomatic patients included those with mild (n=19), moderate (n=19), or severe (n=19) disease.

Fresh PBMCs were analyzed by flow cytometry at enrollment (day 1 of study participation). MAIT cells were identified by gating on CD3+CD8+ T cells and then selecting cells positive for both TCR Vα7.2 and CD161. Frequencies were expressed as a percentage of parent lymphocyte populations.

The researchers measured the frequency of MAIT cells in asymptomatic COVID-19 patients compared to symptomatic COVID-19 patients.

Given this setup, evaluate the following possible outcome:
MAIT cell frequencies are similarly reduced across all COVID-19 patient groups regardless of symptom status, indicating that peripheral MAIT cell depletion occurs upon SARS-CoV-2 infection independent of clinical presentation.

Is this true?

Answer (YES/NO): NO